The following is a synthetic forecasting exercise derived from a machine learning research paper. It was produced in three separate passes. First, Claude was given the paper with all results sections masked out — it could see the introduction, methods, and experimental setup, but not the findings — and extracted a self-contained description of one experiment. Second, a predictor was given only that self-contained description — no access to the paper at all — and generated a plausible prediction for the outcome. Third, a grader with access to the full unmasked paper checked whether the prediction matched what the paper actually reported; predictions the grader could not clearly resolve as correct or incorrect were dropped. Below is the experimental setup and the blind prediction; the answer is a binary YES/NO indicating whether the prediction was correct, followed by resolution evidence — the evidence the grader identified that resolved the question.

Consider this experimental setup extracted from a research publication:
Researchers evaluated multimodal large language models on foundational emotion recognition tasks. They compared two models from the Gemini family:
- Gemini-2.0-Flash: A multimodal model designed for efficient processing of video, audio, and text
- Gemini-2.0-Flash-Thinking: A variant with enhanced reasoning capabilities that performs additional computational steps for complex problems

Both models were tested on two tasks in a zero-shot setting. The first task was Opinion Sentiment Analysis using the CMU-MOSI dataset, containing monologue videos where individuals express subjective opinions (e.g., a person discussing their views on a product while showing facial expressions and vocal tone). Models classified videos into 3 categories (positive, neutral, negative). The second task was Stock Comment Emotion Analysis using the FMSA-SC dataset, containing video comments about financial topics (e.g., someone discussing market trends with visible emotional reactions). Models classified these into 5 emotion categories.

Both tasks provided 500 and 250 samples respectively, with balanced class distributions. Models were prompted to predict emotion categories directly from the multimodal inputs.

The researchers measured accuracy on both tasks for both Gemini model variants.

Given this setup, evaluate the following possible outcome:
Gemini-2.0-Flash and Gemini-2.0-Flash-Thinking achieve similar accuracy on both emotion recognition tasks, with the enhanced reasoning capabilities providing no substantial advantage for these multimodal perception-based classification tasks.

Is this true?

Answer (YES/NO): NO